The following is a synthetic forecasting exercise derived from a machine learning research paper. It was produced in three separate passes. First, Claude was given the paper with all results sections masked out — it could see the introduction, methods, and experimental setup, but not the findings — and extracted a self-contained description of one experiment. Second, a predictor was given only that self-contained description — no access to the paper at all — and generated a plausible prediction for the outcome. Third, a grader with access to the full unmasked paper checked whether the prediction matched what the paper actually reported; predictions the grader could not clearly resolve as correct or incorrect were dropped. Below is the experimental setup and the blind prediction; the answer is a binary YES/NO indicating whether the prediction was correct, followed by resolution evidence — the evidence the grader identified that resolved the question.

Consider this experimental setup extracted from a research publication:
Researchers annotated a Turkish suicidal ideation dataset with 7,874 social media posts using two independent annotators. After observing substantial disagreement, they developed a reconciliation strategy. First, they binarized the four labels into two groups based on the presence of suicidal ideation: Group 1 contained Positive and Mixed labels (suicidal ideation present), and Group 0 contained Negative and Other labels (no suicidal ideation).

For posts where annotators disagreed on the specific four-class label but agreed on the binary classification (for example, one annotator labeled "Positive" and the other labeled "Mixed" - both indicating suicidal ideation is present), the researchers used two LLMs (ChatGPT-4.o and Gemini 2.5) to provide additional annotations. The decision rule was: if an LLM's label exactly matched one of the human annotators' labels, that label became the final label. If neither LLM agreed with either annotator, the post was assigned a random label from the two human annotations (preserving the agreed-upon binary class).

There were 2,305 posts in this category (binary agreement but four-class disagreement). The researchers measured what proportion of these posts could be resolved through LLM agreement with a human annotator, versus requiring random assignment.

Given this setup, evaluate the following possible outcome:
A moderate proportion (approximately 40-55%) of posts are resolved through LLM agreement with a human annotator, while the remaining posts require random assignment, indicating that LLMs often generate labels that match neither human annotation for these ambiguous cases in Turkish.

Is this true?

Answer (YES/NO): NO